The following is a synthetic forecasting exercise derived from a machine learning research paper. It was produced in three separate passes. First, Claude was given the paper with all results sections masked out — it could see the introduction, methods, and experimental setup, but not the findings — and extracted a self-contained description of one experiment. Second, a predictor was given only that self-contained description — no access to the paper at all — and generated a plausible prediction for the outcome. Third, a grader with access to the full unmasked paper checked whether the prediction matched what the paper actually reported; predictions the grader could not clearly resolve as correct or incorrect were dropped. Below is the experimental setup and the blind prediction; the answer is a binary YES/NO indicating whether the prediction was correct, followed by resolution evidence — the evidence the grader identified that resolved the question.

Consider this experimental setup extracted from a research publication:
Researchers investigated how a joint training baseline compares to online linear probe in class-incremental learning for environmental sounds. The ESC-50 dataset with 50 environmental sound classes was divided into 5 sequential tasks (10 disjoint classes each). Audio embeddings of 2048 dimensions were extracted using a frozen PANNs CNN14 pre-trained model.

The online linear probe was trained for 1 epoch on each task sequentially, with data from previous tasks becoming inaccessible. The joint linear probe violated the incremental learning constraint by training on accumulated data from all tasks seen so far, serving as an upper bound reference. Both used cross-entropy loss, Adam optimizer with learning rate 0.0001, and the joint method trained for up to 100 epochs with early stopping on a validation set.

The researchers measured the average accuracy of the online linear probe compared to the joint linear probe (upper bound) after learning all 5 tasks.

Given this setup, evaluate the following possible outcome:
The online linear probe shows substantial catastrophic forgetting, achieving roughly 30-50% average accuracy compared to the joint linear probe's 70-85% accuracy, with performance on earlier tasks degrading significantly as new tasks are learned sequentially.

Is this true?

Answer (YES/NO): NO